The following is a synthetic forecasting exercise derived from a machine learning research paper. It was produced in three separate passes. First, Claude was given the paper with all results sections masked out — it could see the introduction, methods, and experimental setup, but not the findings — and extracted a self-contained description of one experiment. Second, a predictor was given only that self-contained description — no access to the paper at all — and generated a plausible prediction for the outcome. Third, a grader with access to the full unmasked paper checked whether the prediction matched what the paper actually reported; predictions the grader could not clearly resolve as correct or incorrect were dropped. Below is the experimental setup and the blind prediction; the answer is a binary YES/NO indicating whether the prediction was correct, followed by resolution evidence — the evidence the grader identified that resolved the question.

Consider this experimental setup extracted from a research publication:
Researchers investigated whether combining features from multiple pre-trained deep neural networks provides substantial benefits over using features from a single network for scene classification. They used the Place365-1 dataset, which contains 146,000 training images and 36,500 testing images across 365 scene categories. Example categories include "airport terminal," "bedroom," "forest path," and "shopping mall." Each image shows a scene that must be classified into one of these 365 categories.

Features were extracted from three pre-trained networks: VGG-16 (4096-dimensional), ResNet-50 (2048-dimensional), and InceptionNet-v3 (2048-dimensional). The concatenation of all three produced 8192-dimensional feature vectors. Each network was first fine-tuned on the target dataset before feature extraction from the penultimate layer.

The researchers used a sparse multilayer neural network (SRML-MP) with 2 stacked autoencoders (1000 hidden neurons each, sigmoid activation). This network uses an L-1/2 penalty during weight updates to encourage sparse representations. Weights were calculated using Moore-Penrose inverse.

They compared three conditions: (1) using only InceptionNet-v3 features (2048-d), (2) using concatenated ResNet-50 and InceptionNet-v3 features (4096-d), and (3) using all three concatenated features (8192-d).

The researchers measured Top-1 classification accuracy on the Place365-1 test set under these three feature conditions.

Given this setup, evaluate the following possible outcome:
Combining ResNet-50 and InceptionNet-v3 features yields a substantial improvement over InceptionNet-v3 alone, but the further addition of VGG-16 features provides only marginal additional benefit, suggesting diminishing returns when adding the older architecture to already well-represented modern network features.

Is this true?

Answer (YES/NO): NO